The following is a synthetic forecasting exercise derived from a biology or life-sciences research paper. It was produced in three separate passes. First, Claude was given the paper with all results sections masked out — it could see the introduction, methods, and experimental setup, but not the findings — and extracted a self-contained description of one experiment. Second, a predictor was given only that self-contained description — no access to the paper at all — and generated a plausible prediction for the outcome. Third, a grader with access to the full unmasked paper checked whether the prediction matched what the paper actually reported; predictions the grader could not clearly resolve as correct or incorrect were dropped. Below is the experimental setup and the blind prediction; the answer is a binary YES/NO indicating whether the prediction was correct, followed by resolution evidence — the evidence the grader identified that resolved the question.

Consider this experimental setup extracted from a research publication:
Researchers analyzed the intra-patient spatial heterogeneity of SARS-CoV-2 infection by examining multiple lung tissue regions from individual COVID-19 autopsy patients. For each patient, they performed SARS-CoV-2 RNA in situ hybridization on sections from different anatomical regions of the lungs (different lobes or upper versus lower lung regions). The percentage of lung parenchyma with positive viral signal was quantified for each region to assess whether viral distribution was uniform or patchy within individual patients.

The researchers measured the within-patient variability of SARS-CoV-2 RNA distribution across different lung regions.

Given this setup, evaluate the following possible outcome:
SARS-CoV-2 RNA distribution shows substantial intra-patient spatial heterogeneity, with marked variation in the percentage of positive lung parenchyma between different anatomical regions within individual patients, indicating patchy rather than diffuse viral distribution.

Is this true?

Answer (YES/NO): YES